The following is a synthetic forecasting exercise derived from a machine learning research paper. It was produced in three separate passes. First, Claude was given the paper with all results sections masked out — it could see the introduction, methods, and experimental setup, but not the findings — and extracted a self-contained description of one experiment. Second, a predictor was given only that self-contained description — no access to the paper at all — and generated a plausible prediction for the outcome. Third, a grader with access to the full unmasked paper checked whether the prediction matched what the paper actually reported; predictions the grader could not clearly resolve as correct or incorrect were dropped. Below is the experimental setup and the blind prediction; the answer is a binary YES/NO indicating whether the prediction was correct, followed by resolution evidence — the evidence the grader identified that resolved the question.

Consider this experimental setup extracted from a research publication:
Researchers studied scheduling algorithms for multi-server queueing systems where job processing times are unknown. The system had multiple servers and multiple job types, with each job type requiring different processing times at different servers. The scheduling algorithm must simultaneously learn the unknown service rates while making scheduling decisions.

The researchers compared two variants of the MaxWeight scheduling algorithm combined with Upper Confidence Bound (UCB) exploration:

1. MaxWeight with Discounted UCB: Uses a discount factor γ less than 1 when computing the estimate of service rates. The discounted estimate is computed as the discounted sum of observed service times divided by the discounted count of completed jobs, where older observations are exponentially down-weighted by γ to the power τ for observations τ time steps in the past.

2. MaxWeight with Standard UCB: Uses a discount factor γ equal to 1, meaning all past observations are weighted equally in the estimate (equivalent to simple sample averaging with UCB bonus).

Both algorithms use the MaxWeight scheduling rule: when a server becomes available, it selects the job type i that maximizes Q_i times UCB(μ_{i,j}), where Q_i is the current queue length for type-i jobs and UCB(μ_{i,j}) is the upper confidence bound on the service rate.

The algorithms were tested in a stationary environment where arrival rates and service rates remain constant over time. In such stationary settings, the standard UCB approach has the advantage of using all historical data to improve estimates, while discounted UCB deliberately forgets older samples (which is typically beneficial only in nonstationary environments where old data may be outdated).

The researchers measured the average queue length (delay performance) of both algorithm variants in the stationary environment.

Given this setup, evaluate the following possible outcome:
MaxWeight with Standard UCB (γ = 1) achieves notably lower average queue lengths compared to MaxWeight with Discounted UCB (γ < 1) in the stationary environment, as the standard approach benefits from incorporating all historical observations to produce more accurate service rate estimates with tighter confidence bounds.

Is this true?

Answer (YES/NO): NO